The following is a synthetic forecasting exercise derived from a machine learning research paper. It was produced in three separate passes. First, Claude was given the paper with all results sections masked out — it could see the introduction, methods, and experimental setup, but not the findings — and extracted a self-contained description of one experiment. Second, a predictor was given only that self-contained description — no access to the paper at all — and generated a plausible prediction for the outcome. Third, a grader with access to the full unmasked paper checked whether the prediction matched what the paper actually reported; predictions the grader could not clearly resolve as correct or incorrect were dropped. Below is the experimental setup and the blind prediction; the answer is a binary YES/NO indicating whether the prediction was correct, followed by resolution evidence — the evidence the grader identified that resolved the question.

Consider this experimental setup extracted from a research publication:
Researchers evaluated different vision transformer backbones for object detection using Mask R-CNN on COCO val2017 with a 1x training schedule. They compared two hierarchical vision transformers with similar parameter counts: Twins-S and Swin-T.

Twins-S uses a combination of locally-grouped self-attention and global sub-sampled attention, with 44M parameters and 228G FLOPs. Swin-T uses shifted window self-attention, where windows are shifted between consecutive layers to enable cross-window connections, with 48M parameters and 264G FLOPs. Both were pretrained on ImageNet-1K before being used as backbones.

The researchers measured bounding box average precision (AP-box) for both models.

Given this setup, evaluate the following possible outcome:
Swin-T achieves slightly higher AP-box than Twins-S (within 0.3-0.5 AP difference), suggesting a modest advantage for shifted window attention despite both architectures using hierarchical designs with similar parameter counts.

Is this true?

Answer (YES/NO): NO